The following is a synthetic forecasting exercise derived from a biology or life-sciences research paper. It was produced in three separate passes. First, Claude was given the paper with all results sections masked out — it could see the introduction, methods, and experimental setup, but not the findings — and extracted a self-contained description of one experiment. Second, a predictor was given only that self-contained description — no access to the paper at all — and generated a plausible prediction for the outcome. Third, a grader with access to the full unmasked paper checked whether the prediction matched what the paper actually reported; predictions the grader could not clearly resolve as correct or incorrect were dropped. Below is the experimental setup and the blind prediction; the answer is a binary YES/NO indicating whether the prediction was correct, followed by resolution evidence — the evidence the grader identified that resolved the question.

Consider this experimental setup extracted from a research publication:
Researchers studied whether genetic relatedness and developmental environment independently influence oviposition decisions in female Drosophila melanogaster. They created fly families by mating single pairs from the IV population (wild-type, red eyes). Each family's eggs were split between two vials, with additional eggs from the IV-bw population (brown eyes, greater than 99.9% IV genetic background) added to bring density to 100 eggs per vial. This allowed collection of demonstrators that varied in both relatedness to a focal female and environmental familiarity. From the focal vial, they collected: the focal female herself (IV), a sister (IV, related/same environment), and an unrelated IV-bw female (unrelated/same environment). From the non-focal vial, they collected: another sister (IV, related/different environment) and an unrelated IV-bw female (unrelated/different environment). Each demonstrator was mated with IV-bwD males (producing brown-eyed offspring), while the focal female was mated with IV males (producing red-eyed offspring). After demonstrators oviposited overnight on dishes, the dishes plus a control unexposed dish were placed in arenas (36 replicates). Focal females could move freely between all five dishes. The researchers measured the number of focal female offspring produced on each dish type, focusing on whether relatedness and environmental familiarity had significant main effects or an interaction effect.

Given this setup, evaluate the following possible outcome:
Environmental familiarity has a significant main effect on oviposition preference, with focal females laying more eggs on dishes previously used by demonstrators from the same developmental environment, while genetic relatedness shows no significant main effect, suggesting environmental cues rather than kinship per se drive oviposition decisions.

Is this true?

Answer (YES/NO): NO